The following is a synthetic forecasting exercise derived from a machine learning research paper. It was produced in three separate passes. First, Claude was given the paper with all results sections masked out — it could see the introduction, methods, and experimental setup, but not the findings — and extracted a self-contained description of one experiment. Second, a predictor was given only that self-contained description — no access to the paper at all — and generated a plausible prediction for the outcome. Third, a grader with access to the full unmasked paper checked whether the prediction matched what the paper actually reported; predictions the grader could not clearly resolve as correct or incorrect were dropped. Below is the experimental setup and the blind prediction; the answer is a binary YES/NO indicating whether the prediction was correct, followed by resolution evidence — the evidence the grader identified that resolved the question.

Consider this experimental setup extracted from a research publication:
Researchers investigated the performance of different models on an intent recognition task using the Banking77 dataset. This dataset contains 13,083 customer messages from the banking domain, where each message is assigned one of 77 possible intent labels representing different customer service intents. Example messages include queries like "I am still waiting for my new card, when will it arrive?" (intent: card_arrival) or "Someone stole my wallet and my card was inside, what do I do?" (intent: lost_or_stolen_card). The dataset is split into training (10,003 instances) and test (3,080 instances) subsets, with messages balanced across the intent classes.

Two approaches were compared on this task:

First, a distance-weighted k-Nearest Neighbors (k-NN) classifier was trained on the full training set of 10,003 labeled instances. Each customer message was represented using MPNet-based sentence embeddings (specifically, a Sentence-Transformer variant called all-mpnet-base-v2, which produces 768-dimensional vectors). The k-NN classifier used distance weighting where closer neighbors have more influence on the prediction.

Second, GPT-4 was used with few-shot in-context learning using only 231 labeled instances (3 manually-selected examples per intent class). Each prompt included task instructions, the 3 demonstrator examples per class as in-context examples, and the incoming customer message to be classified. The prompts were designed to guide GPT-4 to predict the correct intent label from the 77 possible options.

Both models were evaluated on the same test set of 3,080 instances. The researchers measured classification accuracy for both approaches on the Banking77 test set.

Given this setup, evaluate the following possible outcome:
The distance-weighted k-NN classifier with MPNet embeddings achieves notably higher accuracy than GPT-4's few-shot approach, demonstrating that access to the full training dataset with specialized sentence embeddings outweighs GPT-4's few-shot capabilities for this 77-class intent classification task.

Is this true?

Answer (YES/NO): YES